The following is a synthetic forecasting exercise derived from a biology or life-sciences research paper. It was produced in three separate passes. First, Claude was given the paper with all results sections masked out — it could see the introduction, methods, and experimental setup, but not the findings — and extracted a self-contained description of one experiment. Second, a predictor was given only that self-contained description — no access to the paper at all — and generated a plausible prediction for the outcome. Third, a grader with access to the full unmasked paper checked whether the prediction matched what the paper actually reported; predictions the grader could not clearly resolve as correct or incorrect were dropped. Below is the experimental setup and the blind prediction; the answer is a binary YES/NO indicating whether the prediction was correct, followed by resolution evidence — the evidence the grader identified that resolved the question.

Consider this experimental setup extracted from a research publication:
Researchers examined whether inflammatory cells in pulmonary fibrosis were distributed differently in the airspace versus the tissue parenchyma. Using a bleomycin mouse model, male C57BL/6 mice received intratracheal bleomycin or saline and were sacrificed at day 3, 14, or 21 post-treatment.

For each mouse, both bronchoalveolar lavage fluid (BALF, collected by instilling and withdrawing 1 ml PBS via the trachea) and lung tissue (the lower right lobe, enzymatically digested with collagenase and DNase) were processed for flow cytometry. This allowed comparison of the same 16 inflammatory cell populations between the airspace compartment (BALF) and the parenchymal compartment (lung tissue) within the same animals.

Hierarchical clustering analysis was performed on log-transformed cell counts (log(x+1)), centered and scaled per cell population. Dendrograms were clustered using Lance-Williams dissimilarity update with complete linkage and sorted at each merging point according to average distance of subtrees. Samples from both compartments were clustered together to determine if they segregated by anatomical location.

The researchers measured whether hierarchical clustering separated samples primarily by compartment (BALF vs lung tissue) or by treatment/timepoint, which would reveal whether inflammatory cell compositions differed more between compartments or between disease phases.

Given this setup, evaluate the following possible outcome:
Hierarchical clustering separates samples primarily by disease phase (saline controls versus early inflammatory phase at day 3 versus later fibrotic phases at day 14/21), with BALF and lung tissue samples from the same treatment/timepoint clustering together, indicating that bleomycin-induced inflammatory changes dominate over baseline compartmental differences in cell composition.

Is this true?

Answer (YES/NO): NO